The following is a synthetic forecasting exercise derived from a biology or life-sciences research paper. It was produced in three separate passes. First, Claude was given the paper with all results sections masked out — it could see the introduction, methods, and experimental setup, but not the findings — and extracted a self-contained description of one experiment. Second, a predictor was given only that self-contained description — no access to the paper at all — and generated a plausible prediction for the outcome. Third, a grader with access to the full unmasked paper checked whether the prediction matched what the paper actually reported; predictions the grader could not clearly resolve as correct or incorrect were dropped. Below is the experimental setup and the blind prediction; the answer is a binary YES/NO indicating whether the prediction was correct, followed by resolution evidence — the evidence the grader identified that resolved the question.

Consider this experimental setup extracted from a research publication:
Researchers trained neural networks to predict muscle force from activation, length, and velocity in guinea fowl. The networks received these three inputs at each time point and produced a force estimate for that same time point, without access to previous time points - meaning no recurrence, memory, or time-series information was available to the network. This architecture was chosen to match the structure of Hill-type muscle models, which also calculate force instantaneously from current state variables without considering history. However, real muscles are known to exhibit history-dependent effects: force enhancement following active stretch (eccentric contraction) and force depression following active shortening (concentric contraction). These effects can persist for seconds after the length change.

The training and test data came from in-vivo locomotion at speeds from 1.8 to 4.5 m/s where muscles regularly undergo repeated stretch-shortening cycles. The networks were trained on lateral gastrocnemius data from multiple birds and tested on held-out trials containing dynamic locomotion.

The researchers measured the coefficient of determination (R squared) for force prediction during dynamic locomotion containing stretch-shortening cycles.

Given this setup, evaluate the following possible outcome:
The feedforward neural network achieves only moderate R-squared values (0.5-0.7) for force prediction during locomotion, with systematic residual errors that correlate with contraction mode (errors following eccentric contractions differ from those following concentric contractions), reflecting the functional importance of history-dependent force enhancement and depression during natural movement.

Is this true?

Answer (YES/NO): NO